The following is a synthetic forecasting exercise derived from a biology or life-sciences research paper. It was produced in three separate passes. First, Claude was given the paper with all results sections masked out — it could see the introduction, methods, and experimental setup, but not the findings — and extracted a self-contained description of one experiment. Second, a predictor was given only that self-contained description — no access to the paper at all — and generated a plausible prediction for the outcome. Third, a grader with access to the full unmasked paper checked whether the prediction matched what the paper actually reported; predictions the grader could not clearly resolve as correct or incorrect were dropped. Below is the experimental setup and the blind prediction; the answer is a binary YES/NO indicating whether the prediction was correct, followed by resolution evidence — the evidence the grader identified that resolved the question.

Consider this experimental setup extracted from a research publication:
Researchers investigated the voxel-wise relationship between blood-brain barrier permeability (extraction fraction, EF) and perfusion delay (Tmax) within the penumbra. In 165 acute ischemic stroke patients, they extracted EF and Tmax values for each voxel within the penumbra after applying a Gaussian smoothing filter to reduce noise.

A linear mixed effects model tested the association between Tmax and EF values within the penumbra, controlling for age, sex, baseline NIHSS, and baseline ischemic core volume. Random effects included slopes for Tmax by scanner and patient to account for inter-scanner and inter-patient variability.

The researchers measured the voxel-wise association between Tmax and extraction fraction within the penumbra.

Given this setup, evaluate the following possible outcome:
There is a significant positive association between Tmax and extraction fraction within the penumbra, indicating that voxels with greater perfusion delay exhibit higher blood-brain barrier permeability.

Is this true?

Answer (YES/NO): YES